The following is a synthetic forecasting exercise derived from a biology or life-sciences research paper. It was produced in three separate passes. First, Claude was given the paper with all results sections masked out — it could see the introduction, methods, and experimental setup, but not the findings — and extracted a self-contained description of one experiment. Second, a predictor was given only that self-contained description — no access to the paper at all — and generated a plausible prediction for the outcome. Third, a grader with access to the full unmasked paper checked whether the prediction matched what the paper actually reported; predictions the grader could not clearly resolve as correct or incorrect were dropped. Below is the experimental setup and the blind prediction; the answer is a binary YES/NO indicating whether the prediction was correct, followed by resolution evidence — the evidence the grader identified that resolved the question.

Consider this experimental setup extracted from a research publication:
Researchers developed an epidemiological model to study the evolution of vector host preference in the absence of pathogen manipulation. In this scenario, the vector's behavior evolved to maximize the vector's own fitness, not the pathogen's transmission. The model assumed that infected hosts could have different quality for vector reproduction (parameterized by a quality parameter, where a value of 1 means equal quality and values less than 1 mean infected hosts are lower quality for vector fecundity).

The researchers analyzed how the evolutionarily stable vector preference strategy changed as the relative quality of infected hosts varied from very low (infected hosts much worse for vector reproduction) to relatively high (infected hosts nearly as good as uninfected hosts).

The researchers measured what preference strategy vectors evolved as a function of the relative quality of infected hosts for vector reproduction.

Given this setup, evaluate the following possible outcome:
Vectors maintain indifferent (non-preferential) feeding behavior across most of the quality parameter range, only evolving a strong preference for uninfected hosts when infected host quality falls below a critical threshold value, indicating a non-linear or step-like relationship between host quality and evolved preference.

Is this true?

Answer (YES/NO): NO